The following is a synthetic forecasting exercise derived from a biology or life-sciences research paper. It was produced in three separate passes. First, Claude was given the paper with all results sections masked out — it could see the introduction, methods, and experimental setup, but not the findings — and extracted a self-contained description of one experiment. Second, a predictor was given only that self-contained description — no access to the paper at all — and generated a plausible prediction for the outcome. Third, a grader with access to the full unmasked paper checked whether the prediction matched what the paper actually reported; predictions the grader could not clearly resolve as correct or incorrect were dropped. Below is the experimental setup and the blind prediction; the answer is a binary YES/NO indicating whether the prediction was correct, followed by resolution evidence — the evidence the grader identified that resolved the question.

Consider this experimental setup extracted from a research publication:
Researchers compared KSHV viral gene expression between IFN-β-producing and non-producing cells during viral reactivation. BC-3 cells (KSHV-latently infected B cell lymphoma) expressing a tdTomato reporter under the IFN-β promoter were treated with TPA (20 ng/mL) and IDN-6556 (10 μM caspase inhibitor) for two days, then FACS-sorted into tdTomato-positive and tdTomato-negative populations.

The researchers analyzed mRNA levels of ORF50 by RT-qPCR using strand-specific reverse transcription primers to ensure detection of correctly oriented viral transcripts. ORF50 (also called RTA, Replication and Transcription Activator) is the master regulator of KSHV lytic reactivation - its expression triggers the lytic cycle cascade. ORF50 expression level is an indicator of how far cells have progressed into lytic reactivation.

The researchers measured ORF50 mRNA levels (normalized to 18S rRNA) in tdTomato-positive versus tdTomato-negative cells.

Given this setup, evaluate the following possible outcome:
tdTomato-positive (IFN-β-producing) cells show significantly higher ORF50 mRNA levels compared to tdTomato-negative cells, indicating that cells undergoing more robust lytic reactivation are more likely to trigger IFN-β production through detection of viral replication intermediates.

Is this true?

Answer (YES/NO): NO